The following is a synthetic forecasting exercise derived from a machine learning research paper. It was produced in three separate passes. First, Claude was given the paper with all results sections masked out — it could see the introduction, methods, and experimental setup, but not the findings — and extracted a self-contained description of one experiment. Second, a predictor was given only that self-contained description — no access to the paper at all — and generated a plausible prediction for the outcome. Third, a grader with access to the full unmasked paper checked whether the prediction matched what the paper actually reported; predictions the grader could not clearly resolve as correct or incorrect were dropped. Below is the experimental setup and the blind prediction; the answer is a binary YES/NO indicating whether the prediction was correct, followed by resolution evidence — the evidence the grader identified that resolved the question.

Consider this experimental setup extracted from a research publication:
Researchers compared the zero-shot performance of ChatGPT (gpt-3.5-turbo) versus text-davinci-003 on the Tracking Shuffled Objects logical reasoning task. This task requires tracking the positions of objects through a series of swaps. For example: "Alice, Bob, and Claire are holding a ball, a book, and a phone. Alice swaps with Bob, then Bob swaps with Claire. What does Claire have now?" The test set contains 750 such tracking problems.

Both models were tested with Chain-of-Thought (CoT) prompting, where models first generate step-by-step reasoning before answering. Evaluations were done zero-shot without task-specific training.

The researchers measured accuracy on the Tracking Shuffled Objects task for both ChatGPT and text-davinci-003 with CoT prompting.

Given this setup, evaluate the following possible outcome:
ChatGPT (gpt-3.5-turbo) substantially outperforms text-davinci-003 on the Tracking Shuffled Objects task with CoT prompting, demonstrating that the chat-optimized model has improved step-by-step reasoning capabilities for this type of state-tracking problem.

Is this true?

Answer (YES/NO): YES